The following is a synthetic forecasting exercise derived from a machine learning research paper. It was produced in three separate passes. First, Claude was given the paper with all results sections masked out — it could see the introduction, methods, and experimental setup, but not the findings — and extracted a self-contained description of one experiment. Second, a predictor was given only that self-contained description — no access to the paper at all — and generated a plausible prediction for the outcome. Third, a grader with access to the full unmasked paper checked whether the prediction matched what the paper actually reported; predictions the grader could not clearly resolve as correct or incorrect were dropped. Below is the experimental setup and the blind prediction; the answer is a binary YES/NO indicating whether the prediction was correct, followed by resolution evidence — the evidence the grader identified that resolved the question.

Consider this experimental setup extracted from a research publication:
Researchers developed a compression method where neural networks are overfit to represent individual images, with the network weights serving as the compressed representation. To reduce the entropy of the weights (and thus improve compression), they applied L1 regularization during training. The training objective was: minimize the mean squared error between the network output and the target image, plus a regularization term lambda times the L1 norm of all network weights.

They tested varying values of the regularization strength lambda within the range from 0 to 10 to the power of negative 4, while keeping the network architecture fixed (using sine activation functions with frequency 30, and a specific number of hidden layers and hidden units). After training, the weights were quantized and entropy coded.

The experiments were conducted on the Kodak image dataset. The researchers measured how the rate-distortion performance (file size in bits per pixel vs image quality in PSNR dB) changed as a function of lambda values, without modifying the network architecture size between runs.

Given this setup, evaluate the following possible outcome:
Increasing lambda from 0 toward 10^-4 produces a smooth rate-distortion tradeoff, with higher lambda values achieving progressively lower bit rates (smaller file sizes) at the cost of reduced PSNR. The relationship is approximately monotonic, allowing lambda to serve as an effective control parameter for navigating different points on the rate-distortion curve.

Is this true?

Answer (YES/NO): NO